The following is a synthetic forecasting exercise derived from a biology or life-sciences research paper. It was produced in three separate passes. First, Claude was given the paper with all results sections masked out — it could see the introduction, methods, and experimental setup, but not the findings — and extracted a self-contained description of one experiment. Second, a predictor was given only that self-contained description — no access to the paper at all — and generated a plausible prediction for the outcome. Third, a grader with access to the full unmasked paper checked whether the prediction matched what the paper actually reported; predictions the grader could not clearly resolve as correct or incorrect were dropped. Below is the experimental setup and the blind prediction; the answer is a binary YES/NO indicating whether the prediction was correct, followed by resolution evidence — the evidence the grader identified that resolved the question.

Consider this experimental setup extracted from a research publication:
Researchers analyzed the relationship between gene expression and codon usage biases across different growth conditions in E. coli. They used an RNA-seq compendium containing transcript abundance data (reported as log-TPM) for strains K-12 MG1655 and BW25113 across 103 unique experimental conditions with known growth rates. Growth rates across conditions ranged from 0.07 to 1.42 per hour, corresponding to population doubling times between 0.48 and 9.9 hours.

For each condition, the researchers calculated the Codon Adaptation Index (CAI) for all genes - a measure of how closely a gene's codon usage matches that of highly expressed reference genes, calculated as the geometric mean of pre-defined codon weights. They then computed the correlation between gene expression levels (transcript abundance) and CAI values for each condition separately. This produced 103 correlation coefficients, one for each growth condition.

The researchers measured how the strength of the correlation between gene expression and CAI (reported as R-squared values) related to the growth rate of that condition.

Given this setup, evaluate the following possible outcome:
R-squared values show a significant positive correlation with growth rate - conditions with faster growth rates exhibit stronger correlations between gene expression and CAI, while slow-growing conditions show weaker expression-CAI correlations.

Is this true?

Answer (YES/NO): YES